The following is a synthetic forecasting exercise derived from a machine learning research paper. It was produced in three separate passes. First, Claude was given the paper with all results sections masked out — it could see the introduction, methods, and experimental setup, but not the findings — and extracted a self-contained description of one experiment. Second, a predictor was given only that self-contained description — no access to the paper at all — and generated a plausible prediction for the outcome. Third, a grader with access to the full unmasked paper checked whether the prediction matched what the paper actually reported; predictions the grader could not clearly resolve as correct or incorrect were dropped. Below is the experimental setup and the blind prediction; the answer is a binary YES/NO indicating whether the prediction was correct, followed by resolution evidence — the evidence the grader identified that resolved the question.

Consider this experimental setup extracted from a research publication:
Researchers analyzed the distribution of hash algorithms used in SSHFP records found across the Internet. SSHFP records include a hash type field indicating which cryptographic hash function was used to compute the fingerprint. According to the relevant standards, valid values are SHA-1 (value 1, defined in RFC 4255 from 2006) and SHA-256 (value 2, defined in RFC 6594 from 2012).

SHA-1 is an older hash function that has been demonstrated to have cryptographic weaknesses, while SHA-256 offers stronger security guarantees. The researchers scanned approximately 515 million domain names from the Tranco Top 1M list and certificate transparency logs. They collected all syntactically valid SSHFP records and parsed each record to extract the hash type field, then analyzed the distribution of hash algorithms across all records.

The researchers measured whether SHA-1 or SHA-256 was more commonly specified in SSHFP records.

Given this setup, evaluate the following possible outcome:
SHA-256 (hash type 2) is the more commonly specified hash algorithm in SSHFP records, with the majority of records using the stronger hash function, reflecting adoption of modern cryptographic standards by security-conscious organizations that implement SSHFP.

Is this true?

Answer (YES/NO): YES